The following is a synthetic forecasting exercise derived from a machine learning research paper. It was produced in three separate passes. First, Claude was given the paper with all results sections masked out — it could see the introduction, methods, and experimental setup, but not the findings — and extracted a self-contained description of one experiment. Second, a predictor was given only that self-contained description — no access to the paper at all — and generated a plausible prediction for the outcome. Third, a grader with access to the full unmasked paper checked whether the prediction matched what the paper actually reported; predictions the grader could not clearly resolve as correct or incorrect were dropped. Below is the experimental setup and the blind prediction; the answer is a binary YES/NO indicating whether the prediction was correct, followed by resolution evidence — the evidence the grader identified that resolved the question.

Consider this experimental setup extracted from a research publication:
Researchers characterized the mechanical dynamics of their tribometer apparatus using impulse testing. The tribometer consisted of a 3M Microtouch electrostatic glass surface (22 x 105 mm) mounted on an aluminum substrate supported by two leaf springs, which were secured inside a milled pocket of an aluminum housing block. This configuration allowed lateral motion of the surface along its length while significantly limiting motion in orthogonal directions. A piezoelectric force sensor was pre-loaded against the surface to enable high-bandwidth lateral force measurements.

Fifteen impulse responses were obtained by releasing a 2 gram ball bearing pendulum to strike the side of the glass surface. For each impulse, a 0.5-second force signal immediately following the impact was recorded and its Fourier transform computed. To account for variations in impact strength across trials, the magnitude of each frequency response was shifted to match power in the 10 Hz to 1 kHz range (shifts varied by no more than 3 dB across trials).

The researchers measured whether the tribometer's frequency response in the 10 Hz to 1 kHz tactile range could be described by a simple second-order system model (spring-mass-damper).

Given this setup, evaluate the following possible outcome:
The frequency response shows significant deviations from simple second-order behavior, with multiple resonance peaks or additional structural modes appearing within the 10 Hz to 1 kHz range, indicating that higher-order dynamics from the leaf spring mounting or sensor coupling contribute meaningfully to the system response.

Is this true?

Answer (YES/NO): NO